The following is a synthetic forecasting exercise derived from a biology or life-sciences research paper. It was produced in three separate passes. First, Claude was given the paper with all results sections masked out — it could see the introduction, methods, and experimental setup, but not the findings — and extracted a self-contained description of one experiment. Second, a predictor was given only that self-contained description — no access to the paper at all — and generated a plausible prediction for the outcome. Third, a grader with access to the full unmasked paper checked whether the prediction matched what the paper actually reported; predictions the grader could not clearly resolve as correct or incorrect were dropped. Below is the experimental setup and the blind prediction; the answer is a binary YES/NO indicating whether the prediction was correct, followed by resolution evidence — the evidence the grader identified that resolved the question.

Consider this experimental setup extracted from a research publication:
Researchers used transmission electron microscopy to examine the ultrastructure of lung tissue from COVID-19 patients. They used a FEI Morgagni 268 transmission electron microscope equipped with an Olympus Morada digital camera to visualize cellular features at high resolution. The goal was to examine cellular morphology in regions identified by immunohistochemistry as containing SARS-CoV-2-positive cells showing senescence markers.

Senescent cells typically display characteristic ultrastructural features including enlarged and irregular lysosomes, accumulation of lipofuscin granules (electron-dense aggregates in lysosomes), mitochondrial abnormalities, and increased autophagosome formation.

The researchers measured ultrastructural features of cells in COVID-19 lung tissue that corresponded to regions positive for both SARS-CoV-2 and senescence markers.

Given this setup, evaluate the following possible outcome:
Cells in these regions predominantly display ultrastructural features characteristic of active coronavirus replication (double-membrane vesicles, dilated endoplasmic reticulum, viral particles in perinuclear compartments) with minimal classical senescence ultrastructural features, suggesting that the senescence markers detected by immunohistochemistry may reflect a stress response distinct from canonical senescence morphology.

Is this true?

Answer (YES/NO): NO